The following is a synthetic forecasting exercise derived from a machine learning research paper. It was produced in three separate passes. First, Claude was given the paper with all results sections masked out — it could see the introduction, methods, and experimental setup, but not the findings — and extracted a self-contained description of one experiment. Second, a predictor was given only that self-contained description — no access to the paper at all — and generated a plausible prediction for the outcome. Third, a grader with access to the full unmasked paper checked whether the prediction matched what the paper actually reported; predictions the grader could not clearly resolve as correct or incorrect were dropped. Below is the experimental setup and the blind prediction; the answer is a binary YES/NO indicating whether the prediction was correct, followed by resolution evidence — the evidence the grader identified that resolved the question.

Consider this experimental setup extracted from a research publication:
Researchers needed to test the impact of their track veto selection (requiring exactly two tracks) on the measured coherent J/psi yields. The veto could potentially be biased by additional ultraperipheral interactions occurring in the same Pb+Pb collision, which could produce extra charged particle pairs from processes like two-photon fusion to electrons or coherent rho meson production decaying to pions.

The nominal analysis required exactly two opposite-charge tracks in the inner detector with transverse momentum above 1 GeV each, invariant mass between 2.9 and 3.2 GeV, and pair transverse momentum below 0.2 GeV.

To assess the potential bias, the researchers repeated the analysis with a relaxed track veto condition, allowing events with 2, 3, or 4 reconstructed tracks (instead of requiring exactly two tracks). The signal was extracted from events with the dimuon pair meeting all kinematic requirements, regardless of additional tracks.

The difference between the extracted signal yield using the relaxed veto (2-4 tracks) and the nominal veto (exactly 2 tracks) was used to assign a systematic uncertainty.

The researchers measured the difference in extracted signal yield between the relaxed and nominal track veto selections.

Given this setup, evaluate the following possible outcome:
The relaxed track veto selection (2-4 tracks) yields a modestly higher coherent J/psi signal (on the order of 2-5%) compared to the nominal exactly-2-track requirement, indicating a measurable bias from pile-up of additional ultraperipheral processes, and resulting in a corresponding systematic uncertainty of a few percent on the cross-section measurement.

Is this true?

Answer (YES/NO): YES